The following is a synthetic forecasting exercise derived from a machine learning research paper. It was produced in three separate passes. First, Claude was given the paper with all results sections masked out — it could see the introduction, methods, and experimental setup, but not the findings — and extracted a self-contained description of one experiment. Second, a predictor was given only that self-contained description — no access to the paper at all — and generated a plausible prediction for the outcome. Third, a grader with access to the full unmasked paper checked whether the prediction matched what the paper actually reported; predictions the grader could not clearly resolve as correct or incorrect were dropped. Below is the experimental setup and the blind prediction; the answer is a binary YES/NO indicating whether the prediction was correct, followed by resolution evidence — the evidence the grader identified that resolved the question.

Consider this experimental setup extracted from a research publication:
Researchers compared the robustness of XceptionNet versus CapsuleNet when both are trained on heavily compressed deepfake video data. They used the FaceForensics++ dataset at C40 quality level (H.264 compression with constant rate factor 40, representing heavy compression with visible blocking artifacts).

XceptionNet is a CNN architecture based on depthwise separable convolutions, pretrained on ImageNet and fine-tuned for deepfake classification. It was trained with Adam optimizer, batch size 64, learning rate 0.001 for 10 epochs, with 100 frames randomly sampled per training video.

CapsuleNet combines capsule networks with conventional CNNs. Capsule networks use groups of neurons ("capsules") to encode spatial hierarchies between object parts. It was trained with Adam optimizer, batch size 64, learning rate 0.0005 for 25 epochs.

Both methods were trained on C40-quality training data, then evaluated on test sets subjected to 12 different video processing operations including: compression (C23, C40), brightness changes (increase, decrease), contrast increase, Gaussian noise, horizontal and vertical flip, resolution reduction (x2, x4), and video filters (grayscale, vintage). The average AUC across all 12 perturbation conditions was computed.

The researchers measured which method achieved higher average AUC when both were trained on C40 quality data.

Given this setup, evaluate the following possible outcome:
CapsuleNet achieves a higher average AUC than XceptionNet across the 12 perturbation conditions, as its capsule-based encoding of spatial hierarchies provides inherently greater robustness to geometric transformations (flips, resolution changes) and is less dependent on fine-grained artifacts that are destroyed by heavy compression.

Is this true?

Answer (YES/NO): NO